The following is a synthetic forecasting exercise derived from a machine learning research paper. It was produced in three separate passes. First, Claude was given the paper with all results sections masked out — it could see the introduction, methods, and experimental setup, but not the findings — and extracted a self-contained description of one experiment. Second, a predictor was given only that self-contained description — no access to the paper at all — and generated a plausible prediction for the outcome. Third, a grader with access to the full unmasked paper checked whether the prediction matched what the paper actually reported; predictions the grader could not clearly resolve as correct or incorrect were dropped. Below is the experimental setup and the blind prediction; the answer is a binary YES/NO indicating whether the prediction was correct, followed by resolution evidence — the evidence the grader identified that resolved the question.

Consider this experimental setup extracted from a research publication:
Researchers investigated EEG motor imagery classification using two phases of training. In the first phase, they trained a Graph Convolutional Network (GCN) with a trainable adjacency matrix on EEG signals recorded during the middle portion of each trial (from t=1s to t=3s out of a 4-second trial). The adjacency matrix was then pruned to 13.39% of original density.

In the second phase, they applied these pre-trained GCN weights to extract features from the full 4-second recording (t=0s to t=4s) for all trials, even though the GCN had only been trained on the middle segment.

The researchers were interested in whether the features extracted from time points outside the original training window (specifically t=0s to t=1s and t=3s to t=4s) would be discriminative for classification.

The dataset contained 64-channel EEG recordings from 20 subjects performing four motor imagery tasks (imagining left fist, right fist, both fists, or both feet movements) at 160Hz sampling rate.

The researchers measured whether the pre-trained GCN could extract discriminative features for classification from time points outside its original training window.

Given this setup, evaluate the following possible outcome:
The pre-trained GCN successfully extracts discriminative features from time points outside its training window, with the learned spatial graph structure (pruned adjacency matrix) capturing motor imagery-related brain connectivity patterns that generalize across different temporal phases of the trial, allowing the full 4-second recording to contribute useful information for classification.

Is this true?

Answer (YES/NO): YES